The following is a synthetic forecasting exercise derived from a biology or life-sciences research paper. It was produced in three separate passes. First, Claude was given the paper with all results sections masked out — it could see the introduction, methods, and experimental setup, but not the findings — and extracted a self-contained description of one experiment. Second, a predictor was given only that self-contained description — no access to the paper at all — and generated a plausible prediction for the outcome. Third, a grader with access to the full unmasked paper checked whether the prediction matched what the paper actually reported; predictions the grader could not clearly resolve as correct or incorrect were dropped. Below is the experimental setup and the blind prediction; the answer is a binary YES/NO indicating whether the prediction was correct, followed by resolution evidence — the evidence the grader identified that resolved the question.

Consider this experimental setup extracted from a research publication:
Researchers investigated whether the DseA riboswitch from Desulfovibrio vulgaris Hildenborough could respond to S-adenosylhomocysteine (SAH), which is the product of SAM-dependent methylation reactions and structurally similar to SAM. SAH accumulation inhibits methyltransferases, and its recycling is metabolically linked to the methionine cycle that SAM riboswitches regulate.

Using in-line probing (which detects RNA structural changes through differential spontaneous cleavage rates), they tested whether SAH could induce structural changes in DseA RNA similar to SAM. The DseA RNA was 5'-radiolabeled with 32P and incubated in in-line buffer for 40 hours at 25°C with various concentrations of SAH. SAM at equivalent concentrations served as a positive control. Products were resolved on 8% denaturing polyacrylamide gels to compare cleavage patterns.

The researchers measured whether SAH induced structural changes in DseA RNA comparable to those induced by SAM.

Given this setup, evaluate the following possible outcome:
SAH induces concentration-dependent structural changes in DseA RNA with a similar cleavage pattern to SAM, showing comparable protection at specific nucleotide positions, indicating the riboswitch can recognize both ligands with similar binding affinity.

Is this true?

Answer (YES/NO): NO